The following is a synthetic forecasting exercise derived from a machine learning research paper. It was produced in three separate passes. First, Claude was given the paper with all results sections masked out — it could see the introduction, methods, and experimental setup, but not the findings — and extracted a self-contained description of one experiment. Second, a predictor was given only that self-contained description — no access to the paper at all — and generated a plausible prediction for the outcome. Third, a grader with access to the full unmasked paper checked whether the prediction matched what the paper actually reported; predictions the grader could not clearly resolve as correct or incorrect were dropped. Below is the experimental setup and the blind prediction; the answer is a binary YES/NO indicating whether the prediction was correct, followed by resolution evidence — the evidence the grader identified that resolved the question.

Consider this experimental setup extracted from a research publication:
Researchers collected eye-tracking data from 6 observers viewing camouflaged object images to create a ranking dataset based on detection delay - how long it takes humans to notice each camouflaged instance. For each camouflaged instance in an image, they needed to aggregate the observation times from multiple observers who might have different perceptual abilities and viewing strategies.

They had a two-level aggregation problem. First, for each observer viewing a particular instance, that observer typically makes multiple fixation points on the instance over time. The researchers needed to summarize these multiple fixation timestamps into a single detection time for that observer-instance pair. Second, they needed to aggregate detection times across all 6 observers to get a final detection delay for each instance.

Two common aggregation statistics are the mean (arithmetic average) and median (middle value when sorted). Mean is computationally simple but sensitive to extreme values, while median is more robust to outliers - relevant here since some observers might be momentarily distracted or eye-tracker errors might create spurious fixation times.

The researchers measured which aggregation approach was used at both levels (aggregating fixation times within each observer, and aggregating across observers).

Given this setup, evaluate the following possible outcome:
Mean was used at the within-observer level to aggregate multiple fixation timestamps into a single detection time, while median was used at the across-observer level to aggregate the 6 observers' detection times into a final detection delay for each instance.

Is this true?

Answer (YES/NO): NO